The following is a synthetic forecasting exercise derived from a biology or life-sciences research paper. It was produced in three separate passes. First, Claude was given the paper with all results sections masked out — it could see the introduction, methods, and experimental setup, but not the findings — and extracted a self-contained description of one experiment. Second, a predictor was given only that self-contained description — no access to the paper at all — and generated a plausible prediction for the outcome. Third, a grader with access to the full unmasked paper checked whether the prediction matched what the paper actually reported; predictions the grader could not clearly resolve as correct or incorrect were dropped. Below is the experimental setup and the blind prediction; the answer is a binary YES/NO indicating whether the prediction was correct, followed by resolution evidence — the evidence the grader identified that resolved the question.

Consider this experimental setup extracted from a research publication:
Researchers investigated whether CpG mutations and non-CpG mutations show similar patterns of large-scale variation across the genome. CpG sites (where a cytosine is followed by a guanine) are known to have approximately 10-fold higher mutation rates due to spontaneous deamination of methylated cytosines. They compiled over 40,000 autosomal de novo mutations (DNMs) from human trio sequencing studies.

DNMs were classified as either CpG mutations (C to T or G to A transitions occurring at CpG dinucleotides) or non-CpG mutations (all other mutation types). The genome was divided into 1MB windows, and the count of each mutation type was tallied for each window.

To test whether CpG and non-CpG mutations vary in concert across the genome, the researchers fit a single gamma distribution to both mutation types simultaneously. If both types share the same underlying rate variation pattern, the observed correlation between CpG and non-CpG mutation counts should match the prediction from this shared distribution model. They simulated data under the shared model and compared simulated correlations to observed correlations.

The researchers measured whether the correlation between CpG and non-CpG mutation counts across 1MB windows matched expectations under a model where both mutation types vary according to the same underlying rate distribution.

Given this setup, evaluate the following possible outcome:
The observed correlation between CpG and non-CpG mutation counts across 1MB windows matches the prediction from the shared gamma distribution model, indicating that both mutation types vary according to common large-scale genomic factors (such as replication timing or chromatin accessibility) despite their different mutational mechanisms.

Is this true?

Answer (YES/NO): YES